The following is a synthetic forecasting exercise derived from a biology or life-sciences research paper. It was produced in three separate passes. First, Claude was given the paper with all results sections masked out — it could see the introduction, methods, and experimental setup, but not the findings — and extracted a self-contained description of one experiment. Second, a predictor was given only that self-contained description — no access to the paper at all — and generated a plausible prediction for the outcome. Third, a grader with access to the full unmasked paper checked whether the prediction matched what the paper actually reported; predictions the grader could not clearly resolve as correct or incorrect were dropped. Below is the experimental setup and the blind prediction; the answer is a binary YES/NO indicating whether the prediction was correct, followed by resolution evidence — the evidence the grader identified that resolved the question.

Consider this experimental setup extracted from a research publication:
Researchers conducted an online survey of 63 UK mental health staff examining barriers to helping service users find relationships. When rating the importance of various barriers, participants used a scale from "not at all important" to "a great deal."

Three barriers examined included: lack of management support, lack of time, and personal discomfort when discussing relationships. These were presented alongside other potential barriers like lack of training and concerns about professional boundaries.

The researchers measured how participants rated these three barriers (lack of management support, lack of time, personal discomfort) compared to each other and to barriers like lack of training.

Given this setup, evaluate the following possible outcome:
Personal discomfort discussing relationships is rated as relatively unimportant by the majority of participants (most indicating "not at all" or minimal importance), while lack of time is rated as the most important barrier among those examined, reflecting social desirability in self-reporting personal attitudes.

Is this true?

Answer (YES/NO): NO